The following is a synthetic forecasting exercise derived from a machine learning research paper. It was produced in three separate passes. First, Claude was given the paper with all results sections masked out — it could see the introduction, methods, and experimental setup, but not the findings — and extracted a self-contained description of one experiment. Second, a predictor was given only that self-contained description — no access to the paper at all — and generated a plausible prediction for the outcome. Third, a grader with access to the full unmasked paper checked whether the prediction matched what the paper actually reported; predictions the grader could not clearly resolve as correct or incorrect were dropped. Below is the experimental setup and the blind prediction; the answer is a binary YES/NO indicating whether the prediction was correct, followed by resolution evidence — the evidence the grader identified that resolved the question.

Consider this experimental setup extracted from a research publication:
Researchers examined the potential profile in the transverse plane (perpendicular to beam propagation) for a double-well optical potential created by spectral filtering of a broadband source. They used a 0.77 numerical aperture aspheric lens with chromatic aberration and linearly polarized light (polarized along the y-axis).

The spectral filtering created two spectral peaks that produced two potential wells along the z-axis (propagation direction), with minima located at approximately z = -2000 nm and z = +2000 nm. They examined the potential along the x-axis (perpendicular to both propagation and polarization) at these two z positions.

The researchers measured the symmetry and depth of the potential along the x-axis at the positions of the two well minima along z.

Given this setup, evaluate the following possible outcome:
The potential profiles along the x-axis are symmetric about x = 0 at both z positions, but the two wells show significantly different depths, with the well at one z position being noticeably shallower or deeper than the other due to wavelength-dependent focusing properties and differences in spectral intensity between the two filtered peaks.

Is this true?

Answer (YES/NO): NO